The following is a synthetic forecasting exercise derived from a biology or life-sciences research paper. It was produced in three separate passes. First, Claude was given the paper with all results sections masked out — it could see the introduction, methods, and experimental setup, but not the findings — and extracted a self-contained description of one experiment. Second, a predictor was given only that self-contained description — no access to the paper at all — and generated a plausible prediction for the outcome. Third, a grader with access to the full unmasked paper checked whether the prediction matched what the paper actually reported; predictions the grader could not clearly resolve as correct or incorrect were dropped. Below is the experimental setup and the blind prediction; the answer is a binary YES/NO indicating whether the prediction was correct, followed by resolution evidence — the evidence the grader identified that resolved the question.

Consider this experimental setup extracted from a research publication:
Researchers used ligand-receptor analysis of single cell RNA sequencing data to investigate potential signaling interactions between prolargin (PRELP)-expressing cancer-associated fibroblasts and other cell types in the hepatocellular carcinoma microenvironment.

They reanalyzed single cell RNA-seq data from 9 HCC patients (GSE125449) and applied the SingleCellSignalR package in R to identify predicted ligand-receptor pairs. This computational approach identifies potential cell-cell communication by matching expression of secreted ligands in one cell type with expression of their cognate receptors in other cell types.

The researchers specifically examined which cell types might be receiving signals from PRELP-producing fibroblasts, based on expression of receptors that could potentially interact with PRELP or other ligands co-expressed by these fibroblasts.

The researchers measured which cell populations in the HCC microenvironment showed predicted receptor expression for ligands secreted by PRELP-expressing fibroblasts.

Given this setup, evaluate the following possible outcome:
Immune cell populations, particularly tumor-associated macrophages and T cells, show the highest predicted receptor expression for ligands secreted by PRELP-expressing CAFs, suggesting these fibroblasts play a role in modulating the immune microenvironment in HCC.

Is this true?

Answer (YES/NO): NO